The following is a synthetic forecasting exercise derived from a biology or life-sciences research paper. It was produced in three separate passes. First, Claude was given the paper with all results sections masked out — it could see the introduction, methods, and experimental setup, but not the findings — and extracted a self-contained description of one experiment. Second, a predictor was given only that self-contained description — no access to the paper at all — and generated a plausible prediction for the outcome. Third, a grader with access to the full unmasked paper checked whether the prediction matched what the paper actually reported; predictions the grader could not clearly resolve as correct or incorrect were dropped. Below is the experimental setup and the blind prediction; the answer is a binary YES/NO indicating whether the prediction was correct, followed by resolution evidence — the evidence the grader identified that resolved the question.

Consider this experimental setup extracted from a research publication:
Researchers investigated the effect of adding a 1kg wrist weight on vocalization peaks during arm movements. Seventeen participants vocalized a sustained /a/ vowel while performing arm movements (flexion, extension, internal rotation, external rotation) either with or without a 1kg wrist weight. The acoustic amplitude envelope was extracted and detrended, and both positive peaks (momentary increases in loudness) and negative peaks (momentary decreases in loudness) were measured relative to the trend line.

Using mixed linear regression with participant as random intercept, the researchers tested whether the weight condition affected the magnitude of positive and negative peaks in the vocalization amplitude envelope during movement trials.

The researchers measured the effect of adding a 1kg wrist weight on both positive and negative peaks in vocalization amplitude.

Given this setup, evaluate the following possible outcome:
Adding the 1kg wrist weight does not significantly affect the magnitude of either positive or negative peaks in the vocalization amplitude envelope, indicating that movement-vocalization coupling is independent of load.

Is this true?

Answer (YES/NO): NO